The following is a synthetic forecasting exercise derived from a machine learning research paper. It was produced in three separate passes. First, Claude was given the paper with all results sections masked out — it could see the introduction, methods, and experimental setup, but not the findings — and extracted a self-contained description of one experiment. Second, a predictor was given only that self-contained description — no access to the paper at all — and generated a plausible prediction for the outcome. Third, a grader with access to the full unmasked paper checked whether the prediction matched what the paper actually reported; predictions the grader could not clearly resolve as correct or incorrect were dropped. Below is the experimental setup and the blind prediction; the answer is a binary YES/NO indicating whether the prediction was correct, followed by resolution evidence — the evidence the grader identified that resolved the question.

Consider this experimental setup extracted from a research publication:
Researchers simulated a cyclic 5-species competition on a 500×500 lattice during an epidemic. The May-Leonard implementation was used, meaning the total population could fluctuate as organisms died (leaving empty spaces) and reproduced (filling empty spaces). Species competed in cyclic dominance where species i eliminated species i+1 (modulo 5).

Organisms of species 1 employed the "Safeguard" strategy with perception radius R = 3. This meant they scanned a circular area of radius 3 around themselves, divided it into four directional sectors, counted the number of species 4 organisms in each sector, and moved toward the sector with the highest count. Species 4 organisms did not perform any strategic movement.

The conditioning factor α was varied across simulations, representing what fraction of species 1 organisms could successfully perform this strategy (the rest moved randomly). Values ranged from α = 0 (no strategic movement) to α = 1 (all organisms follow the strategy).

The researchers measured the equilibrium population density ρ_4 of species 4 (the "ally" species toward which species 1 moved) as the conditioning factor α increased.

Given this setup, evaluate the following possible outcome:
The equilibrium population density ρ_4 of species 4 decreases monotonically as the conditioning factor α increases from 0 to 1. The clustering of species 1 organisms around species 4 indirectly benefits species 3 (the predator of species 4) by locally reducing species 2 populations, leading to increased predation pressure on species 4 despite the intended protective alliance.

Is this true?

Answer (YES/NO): NO